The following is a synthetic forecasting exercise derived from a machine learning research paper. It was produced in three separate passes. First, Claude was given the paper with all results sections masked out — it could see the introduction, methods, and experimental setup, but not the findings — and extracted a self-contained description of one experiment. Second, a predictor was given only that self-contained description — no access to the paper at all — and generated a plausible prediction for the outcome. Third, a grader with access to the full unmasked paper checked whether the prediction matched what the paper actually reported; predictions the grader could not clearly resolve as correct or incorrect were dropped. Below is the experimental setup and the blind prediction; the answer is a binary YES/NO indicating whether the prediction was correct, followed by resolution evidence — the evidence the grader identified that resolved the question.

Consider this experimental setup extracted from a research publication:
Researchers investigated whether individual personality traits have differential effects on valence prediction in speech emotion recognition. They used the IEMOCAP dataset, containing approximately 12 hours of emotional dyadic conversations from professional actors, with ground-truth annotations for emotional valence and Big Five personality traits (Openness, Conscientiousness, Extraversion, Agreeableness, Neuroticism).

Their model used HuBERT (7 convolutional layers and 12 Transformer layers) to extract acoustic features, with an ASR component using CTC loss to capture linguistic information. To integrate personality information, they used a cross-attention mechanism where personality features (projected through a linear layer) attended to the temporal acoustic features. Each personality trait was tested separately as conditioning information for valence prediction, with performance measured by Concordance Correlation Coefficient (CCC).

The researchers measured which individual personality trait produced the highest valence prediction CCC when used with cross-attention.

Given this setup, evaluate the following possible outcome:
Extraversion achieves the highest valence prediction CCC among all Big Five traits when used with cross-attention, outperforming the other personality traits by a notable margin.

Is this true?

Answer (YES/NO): NO